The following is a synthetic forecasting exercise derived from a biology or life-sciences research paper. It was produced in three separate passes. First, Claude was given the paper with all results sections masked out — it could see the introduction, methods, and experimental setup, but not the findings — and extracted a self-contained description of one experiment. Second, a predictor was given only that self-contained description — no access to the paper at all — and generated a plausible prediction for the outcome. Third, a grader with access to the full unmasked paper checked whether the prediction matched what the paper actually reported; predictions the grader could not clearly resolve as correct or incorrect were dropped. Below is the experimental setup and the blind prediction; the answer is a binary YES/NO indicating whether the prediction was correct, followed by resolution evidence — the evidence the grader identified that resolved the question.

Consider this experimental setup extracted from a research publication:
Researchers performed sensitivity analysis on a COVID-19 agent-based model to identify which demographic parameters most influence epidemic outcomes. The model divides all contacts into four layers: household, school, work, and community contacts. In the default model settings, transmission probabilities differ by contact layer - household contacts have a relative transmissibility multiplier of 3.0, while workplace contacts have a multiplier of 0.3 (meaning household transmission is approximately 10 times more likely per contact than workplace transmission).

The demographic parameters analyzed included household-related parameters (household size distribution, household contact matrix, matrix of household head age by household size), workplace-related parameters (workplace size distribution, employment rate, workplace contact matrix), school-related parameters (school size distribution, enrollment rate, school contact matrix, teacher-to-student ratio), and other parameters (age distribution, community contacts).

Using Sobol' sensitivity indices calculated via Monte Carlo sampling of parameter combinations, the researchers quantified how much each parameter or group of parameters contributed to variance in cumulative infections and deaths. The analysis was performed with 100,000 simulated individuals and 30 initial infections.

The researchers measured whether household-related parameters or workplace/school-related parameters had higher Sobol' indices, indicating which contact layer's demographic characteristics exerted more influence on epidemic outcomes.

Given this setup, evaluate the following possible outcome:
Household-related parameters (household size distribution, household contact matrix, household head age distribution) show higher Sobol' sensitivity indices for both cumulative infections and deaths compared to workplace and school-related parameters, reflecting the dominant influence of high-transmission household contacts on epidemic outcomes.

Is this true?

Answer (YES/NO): YES